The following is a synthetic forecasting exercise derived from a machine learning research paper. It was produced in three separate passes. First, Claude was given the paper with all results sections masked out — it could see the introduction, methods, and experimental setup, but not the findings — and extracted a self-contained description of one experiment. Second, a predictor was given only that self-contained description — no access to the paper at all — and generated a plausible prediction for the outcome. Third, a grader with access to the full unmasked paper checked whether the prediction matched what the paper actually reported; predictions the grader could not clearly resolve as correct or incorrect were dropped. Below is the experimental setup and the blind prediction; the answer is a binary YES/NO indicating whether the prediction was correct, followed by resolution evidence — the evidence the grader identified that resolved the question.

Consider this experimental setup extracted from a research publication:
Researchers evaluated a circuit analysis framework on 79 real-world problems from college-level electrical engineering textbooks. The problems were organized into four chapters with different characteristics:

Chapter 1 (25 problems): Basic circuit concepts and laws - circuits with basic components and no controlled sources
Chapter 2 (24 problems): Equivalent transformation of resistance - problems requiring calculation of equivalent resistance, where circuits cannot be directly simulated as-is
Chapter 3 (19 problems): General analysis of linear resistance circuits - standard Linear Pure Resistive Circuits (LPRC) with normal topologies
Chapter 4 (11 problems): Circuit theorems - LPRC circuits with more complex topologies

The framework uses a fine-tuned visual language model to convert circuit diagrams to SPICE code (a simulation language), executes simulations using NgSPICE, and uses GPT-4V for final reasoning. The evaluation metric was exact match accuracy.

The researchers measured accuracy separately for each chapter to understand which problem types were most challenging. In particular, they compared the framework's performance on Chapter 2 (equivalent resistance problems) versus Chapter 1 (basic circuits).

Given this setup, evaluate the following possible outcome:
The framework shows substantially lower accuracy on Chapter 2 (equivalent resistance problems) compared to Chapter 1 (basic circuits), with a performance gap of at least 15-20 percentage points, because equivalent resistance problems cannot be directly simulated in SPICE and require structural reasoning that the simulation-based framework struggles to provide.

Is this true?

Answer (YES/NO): YES